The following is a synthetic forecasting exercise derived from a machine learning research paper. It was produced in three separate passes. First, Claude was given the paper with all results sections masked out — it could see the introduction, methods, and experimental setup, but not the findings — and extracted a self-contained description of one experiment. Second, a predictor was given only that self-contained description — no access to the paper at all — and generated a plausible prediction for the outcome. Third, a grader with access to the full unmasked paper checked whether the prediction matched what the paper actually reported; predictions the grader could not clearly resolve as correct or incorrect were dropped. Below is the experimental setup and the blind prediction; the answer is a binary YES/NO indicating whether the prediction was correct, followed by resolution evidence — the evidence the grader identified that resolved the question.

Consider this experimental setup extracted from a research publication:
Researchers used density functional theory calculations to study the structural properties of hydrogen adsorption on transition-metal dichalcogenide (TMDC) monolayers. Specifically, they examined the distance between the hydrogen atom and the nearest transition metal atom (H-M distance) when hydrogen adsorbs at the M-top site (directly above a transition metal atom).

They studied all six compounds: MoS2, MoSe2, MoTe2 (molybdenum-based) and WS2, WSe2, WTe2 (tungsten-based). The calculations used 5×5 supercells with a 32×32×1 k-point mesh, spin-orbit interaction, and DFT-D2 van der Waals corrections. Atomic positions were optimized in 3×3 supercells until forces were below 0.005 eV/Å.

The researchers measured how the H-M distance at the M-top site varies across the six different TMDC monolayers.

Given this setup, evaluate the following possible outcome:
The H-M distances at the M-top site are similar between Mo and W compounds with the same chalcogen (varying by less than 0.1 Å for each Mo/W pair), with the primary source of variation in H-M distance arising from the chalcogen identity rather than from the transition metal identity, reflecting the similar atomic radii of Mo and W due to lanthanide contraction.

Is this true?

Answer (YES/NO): NO